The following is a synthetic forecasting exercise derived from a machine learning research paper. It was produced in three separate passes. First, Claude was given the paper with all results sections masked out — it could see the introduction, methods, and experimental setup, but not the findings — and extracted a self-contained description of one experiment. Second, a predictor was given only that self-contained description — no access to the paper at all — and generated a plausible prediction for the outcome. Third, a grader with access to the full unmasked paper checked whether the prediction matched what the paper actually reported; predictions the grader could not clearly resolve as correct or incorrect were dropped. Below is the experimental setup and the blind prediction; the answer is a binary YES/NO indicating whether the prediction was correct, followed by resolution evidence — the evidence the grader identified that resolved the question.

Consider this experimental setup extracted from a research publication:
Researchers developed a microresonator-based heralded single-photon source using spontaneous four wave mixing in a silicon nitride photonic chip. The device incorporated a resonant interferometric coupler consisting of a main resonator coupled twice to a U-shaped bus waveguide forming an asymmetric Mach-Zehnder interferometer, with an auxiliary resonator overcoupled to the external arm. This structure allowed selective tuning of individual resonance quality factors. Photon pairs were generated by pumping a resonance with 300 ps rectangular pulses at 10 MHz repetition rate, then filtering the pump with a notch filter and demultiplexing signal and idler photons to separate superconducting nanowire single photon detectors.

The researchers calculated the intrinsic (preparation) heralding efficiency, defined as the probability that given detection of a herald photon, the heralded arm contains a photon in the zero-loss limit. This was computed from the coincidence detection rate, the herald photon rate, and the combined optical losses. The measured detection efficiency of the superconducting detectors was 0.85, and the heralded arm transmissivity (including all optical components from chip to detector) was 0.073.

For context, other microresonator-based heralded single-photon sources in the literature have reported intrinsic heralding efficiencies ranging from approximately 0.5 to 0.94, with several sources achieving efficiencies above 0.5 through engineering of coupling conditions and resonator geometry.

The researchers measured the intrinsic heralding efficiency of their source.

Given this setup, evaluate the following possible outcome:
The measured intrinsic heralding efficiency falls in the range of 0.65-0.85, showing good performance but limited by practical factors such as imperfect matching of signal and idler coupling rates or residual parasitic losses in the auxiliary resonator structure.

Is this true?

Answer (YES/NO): NO